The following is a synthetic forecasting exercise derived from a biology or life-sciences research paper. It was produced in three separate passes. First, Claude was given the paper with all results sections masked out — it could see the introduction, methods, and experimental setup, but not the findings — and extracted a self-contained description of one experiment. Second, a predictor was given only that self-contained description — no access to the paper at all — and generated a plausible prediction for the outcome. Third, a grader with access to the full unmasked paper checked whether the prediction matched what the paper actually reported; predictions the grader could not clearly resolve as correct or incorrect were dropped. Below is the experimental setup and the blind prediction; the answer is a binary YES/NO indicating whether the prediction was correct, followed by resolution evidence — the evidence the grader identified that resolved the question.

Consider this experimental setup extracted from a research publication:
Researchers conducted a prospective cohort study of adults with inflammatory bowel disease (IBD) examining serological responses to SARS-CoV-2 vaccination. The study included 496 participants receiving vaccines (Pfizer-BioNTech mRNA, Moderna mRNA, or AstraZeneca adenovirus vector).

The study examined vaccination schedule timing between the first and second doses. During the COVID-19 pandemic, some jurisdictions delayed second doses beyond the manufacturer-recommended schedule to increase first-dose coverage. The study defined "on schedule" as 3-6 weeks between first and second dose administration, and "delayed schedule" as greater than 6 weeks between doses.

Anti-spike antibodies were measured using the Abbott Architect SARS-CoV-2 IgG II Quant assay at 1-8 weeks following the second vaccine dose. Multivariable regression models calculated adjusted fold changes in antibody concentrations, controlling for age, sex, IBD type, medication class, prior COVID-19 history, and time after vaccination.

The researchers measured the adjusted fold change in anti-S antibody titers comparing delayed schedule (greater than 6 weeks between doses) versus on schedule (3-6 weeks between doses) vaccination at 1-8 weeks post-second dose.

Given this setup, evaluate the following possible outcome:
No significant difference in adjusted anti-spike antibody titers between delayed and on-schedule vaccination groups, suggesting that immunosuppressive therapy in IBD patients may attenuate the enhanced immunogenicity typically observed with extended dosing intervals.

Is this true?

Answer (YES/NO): YES